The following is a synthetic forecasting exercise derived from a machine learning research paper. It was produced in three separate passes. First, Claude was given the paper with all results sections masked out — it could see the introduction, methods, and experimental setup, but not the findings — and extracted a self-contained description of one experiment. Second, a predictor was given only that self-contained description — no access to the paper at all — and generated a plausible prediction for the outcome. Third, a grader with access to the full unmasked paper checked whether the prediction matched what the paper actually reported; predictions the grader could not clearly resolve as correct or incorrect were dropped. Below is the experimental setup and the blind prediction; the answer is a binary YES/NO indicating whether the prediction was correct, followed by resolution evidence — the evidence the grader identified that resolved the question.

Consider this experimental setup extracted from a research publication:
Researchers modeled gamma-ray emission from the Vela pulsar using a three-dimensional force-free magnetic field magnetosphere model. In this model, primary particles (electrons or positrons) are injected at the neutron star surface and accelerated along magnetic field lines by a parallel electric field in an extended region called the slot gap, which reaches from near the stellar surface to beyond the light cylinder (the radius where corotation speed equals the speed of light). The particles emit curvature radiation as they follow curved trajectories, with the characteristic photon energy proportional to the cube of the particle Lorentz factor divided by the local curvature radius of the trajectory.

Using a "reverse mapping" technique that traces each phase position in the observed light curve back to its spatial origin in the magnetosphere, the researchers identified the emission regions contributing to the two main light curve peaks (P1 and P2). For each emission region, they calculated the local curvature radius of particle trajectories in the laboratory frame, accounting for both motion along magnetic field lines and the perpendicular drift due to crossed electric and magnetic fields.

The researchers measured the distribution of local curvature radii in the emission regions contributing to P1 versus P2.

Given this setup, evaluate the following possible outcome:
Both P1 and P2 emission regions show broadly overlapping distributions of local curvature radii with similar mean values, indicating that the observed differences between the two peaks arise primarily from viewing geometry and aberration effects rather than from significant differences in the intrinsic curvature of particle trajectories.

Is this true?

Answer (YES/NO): NO